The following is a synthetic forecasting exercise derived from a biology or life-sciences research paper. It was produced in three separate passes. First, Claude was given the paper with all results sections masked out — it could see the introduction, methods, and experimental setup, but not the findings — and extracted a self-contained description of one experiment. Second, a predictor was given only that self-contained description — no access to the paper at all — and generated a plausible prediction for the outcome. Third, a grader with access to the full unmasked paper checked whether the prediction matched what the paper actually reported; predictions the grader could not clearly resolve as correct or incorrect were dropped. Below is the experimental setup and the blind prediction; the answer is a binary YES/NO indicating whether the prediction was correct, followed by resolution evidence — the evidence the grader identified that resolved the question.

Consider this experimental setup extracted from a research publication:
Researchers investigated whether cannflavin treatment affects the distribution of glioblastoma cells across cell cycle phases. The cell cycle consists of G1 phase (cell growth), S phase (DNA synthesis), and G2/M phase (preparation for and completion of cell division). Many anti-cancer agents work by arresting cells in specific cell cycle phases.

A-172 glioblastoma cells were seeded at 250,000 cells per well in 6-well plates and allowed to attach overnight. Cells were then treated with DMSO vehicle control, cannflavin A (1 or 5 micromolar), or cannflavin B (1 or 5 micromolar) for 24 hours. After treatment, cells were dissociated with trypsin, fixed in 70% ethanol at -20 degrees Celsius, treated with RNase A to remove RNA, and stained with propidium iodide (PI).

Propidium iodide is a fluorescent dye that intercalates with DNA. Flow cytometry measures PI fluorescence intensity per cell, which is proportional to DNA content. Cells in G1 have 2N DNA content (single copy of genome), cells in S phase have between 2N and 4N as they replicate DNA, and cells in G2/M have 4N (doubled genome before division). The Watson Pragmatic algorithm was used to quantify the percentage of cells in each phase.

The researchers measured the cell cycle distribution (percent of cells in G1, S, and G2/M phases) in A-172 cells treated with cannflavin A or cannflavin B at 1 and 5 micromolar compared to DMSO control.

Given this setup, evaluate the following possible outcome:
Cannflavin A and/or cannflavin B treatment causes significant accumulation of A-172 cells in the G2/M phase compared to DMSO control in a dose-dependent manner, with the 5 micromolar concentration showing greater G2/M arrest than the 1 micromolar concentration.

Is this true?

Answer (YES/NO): NO